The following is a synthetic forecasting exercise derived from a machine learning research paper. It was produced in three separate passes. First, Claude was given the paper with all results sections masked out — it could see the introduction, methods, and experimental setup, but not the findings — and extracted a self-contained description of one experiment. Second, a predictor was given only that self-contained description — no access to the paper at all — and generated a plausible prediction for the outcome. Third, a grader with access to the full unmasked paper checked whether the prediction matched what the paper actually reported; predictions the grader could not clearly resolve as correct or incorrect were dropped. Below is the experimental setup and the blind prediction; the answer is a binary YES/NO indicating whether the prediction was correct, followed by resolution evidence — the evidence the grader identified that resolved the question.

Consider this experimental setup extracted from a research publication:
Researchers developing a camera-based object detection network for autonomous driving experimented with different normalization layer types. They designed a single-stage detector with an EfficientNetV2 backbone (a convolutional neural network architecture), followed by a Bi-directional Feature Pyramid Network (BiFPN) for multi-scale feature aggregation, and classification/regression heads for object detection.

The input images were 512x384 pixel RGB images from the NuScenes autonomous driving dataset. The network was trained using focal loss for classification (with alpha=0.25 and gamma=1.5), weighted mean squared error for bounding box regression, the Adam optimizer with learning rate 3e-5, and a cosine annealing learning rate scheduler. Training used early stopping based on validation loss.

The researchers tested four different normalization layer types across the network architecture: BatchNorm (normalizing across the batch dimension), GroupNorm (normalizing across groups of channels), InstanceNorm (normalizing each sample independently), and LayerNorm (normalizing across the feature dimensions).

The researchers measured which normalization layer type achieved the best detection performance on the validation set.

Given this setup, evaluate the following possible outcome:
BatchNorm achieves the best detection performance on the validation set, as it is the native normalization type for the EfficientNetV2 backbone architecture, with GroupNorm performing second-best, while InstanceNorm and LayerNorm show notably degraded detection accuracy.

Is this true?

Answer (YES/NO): NO